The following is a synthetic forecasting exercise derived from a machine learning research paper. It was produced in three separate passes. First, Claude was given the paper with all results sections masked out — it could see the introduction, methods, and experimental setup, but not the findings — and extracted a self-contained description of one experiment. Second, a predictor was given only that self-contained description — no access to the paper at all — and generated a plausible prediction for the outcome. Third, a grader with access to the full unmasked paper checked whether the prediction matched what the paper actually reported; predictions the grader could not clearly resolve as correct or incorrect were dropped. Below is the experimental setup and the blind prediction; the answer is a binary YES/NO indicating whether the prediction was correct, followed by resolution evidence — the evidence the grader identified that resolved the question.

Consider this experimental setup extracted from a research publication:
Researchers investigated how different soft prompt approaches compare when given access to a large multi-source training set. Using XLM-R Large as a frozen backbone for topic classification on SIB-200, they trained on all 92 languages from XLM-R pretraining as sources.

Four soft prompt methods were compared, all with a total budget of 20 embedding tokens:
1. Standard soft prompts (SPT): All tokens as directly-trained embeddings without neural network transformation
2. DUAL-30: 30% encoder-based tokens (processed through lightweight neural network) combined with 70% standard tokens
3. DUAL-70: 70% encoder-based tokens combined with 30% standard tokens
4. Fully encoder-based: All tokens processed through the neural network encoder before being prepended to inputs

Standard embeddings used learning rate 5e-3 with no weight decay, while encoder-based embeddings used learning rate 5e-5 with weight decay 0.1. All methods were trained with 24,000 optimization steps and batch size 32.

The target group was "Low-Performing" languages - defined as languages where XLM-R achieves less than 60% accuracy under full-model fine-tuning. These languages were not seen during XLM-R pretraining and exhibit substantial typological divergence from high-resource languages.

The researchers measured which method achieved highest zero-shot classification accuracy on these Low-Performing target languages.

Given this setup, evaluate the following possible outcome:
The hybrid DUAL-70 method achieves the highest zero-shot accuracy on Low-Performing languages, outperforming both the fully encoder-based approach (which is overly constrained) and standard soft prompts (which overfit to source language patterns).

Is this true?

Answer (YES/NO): NO